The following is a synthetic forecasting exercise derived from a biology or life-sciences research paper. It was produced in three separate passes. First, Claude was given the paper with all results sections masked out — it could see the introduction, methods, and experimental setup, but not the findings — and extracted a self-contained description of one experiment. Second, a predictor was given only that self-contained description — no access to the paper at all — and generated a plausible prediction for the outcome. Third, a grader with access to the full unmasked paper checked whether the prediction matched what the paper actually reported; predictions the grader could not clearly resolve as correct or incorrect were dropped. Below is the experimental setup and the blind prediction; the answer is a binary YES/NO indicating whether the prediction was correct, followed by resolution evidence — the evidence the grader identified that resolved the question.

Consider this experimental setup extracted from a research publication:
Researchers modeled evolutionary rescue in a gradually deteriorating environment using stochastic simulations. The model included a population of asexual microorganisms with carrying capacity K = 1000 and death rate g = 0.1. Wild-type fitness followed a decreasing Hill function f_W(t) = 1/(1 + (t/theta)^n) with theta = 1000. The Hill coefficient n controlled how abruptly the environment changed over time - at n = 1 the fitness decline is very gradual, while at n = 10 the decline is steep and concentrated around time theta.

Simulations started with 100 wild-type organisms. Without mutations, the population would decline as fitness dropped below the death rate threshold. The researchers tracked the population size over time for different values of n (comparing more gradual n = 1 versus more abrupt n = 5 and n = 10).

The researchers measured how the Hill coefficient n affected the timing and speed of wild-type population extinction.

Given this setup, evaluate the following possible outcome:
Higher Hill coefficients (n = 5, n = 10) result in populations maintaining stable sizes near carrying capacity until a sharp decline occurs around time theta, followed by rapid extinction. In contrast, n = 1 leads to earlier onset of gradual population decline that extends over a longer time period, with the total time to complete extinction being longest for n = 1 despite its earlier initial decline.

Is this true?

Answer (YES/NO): YES